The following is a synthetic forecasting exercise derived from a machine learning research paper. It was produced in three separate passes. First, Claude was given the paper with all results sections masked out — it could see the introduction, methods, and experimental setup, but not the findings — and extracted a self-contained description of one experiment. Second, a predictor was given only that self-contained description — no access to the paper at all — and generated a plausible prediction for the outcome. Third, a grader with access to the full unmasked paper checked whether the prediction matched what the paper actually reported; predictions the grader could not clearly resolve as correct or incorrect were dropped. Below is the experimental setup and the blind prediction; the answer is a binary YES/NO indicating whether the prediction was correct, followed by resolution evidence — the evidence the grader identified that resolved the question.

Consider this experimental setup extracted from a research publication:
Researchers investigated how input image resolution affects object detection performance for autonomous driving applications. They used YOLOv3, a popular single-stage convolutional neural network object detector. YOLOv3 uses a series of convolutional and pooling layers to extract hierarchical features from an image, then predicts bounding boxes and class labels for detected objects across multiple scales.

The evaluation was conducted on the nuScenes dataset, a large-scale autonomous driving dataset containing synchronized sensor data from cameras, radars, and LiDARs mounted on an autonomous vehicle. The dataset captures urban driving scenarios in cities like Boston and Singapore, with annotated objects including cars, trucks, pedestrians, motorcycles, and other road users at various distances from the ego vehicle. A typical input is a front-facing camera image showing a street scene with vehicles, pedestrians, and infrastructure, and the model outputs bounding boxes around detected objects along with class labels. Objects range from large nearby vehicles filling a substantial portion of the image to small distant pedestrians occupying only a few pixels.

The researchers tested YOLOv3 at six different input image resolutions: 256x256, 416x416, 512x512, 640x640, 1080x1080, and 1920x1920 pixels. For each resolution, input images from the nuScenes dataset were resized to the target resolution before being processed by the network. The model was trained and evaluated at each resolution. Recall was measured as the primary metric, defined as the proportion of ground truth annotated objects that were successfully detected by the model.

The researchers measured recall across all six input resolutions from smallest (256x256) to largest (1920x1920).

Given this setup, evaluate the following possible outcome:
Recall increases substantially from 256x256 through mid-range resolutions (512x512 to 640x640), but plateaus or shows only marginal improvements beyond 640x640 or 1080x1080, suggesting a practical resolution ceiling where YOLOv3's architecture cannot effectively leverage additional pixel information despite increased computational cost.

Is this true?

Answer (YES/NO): NO